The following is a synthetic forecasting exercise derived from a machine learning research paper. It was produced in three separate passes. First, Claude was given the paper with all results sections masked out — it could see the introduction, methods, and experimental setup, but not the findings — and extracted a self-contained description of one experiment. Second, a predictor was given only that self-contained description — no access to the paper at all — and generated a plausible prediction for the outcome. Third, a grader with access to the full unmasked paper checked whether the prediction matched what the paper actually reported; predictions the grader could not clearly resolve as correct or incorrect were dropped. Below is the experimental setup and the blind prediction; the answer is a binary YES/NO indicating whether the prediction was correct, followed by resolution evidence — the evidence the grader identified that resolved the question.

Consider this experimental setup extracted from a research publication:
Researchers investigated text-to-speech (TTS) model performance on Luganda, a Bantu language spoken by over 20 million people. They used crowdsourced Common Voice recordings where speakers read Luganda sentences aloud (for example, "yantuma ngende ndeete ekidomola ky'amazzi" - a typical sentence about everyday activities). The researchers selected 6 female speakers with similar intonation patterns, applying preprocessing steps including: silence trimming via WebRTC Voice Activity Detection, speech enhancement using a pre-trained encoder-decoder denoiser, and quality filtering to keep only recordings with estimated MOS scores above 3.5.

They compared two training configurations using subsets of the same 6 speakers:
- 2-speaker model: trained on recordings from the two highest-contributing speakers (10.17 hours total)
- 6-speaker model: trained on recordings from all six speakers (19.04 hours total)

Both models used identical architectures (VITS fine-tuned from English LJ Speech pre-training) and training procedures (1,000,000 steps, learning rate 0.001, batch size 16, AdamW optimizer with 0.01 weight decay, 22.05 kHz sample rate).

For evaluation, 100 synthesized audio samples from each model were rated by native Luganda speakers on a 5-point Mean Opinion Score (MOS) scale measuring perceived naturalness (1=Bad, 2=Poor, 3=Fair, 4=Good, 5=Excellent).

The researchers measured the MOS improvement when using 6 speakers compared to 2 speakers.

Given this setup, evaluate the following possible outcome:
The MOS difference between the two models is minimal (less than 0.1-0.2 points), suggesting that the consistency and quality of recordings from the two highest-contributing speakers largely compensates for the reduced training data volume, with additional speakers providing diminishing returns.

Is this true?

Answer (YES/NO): NO